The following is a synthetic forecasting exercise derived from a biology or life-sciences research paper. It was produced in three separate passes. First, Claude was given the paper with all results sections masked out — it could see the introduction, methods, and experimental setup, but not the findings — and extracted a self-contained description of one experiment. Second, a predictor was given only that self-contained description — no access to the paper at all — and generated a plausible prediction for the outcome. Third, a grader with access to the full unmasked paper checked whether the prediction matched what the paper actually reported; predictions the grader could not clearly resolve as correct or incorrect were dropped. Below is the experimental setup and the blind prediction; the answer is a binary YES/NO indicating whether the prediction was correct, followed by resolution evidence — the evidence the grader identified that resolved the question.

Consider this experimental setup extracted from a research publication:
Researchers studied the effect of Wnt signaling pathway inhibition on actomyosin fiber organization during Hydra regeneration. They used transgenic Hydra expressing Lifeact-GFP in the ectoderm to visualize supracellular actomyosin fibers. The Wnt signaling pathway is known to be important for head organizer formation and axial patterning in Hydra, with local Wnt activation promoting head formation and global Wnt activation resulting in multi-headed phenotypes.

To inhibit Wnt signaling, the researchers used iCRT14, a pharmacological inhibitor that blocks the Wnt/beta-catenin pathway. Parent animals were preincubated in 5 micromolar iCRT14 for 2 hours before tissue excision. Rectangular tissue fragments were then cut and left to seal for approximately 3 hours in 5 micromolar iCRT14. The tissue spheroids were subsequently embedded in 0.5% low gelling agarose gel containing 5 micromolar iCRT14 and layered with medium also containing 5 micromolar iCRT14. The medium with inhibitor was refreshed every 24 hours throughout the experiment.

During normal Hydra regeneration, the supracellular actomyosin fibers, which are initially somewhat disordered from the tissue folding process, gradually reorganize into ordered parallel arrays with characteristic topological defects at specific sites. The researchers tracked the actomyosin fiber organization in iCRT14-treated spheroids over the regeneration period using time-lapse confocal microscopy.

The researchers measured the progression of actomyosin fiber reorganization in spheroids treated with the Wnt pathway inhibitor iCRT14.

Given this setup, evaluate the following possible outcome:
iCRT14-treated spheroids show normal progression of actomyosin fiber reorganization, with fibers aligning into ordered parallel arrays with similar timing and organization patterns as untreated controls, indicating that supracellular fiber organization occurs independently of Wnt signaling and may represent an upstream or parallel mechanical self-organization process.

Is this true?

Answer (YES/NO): NO